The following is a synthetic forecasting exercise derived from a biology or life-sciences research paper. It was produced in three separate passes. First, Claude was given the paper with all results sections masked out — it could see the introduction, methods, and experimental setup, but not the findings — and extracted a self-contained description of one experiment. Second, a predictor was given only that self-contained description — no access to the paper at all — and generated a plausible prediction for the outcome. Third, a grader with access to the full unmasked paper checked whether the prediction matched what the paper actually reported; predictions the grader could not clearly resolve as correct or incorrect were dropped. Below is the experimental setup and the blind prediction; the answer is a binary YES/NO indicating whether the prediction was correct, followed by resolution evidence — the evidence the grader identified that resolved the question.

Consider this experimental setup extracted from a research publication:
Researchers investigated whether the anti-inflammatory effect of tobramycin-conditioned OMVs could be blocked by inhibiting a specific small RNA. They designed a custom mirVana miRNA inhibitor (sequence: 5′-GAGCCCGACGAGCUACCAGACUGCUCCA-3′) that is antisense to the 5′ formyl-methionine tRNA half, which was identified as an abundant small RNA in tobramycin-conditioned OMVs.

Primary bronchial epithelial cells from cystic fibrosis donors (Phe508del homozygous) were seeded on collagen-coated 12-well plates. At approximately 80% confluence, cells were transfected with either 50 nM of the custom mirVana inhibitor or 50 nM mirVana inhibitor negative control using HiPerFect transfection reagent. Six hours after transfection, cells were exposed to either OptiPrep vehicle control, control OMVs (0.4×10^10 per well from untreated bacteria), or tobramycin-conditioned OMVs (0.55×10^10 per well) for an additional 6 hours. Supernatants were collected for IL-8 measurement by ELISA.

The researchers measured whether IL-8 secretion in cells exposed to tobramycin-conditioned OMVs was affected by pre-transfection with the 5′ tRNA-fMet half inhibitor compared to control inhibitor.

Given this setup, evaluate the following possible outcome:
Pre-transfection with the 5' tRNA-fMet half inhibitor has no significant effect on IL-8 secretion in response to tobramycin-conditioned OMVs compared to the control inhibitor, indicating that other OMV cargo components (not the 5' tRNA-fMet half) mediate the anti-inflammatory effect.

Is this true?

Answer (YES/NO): NO